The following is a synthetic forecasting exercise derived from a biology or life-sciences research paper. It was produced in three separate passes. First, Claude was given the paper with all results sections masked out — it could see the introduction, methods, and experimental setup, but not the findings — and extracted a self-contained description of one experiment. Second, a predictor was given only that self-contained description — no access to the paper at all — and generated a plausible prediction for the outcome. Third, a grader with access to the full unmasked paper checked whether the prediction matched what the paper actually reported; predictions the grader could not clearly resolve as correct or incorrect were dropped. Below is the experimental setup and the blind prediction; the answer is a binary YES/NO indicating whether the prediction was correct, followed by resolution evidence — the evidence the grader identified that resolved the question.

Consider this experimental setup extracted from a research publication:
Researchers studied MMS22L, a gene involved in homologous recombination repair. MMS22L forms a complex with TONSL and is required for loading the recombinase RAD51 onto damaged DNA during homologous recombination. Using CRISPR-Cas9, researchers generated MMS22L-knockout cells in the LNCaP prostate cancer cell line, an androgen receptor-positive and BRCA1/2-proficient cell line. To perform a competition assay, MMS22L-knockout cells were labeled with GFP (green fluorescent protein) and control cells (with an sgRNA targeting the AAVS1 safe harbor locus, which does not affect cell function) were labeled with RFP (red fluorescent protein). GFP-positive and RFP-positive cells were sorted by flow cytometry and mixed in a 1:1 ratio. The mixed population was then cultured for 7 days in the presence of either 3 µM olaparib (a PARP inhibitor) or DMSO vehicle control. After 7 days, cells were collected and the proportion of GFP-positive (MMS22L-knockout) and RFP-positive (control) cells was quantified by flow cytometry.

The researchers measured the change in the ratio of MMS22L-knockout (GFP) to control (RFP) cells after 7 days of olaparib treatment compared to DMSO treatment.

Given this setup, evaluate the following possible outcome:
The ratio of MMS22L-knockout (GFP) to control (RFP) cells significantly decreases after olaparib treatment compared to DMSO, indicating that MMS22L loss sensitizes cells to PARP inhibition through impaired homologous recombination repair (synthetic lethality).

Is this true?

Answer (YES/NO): YES